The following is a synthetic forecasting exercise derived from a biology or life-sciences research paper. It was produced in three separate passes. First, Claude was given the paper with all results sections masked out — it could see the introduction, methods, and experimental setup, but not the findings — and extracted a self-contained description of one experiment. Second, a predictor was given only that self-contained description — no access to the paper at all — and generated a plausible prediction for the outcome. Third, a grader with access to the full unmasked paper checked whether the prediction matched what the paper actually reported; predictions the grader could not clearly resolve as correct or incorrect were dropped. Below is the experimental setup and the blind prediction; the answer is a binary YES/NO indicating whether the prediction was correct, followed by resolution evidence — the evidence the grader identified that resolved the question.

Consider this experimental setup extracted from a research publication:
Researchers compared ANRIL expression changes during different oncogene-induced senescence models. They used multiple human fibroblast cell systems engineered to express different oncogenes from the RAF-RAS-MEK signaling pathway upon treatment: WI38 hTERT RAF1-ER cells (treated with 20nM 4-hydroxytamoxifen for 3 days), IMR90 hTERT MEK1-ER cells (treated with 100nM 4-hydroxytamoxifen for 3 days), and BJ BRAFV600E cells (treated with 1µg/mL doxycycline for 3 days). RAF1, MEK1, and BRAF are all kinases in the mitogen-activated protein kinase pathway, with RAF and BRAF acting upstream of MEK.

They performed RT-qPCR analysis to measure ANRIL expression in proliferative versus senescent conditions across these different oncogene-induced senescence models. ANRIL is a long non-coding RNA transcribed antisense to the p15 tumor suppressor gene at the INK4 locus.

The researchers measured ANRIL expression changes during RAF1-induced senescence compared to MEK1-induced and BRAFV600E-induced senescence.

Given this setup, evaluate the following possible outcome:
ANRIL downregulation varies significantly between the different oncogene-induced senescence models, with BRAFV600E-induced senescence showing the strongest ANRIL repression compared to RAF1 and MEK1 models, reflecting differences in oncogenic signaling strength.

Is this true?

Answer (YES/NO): NO